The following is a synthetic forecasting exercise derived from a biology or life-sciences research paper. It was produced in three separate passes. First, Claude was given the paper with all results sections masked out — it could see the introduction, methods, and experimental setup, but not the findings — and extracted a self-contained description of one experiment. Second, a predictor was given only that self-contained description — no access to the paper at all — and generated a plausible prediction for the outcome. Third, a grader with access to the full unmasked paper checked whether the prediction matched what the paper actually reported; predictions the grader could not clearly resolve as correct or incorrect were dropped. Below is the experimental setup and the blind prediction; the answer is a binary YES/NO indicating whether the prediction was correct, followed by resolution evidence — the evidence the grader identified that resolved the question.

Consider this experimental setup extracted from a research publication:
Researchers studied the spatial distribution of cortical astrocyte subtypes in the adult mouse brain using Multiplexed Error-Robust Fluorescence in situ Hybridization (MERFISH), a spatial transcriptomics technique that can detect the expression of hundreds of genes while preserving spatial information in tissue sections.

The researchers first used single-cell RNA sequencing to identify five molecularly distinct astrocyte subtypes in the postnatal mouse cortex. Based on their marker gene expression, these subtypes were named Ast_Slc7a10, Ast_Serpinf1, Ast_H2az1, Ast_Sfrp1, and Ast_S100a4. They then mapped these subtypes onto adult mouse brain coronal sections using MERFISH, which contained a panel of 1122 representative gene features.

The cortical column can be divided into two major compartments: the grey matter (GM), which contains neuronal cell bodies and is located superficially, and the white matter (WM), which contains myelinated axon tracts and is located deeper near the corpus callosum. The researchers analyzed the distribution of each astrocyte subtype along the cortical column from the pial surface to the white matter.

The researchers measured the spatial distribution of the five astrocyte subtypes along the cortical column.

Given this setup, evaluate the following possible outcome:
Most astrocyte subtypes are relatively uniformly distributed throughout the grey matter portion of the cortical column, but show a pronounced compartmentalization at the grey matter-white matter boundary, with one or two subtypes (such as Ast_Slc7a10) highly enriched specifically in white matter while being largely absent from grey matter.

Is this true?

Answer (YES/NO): NO